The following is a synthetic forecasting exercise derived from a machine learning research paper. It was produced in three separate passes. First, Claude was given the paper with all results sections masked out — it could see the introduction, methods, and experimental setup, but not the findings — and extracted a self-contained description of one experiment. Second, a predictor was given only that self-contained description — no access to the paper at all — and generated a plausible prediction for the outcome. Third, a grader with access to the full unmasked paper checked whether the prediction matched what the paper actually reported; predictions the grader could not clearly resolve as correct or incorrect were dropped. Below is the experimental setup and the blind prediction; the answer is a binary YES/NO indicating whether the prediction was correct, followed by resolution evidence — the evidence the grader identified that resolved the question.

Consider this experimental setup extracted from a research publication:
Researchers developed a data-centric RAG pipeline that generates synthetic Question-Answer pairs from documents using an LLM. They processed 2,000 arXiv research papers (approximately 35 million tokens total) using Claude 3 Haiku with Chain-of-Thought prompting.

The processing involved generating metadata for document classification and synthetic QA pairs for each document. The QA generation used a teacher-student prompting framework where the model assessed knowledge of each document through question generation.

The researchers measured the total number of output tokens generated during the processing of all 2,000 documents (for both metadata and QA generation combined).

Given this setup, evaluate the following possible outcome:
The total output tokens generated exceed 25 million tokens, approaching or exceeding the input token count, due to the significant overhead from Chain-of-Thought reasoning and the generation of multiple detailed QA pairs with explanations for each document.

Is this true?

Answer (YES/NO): NO